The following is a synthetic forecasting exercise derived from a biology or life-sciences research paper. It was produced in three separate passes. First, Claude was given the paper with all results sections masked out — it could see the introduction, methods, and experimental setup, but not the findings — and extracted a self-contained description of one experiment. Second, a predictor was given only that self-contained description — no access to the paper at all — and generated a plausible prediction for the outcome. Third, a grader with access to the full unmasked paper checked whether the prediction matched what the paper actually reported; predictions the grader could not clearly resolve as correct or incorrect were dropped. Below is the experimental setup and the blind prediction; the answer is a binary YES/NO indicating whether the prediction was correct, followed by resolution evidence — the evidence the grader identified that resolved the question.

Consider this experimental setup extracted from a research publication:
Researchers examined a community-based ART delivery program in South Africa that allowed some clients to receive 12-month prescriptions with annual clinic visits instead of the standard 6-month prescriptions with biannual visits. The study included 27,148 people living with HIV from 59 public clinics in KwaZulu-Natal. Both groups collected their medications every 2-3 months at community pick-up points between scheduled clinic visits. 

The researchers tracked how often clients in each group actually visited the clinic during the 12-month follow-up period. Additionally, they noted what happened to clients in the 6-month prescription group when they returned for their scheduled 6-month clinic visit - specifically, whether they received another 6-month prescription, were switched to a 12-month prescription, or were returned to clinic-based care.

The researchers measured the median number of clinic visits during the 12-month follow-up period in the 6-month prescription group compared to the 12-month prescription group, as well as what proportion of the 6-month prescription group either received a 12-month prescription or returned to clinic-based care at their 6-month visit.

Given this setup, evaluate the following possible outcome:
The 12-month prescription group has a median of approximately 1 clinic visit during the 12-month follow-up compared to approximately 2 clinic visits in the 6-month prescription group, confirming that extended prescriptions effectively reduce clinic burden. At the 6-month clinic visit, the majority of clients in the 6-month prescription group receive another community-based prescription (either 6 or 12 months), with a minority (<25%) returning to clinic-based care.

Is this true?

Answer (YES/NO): NO